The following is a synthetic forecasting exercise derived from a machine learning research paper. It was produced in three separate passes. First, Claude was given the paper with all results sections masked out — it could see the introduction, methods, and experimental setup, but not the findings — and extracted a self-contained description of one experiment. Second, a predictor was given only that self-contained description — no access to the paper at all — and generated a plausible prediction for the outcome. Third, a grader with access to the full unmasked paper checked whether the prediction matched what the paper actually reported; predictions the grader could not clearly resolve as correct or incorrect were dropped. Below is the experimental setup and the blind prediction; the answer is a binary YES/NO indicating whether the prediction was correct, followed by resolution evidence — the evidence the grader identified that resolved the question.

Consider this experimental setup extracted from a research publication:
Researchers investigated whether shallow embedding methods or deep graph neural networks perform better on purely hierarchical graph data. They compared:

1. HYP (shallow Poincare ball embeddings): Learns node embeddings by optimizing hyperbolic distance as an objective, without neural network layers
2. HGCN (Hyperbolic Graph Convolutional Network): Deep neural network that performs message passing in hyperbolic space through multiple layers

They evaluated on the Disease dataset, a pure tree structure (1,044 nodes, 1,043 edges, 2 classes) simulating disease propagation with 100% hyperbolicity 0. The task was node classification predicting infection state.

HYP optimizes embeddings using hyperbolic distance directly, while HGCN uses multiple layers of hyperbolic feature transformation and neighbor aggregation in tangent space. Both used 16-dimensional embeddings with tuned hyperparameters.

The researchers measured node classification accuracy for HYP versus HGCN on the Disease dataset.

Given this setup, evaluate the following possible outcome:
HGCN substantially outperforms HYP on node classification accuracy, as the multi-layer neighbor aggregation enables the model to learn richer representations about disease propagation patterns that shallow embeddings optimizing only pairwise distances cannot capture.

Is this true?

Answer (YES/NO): YES